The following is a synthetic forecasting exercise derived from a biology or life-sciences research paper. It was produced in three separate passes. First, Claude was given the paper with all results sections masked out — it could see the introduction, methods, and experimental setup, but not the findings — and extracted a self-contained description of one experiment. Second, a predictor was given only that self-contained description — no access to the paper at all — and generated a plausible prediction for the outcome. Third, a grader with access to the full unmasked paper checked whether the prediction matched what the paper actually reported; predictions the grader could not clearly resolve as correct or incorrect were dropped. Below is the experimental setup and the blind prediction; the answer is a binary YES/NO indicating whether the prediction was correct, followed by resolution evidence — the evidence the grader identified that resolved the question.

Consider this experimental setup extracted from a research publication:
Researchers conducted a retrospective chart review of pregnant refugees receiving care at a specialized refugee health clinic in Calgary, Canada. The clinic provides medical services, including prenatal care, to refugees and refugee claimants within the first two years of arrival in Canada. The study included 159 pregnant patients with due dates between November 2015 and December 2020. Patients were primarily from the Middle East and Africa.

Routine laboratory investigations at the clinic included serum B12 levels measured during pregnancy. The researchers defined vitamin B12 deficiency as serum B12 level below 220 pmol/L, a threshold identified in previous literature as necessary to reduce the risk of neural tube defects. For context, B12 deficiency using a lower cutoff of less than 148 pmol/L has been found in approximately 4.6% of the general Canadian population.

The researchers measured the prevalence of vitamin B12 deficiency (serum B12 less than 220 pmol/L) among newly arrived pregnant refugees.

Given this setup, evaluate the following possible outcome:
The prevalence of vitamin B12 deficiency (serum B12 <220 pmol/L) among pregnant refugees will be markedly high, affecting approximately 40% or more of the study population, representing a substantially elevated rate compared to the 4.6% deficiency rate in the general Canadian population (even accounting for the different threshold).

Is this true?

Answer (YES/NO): YES